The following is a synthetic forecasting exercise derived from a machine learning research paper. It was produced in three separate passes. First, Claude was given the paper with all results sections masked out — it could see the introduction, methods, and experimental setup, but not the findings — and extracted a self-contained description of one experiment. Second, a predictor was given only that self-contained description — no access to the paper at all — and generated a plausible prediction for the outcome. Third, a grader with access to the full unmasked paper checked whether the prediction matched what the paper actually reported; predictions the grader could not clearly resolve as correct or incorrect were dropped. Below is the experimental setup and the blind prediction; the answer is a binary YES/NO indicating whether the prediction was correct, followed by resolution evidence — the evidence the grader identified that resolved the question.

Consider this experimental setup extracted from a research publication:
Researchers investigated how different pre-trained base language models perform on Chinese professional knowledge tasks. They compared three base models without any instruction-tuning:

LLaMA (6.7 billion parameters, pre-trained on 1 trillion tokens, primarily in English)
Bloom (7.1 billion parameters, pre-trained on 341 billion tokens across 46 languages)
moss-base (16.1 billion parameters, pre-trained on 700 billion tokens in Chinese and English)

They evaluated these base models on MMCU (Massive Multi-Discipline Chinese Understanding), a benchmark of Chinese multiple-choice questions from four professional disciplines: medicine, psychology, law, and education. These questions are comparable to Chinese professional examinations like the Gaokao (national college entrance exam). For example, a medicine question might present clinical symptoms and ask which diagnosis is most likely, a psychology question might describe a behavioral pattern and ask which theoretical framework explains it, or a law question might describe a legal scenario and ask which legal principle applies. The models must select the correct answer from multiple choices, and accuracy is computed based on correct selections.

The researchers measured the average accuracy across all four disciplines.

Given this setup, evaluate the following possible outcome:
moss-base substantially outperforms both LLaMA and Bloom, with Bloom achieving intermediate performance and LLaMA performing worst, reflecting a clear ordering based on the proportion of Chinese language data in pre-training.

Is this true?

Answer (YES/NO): NO